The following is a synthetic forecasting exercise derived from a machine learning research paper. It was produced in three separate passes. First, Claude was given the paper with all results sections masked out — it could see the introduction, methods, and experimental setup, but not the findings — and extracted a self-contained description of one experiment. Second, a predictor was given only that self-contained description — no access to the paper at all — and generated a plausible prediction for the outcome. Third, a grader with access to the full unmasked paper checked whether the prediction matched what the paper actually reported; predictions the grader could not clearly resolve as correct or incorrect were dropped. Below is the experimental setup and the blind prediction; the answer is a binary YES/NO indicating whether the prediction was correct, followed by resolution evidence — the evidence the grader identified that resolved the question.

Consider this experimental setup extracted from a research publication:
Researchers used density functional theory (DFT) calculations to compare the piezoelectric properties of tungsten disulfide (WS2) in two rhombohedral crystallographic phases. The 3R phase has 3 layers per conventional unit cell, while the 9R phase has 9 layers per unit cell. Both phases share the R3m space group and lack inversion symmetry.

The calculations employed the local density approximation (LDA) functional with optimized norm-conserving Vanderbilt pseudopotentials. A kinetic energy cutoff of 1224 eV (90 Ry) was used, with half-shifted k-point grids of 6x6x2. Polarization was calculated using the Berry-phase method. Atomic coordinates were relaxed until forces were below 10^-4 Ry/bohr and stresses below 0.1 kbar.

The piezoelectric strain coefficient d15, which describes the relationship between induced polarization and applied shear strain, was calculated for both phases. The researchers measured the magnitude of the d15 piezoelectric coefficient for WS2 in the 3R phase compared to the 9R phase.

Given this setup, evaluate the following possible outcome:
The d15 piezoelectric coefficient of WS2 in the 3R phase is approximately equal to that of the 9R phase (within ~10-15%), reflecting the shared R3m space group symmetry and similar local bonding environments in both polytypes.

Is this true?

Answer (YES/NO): NO